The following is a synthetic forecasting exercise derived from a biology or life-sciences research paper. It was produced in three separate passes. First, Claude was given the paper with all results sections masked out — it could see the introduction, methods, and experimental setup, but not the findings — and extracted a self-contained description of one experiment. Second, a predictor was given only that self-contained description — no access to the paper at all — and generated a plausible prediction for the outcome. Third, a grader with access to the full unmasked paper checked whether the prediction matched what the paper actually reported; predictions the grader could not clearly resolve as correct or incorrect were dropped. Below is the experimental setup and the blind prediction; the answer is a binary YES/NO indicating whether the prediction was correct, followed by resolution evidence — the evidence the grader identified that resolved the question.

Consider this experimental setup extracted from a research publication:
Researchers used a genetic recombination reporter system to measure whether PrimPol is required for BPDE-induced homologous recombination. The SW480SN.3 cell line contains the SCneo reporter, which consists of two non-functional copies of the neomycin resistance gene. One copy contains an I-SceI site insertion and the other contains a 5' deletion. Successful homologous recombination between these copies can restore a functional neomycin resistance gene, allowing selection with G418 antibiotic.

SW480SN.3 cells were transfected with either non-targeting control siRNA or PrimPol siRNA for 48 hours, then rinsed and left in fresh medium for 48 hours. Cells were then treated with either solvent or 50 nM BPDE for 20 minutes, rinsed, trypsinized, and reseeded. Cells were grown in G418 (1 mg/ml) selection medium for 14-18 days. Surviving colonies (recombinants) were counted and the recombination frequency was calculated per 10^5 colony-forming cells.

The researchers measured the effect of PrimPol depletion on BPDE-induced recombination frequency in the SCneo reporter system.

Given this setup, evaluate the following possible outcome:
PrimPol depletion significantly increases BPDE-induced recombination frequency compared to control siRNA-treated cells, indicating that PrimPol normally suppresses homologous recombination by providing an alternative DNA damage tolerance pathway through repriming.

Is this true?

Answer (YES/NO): NO